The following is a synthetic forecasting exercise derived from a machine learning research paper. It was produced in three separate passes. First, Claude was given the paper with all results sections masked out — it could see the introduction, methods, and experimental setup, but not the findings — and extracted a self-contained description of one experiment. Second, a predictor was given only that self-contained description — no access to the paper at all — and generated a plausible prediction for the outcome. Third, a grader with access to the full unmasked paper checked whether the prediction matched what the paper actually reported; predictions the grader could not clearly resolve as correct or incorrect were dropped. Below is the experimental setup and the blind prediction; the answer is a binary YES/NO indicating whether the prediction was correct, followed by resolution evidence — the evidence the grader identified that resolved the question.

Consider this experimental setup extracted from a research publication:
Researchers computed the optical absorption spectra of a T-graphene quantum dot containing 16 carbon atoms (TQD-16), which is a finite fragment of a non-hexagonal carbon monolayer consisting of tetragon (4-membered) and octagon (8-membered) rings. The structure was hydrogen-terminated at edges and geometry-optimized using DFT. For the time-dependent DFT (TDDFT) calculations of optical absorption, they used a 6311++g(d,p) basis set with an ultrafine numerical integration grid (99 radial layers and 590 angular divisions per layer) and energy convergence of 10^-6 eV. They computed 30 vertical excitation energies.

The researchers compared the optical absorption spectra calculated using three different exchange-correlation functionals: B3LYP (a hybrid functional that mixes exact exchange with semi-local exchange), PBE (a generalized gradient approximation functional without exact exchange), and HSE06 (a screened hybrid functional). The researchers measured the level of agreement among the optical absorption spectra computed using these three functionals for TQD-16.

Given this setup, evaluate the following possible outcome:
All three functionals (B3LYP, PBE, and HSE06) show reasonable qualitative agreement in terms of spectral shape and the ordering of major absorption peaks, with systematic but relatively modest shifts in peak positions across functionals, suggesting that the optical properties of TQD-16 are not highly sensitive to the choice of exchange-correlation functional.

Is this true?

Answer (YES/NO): NO